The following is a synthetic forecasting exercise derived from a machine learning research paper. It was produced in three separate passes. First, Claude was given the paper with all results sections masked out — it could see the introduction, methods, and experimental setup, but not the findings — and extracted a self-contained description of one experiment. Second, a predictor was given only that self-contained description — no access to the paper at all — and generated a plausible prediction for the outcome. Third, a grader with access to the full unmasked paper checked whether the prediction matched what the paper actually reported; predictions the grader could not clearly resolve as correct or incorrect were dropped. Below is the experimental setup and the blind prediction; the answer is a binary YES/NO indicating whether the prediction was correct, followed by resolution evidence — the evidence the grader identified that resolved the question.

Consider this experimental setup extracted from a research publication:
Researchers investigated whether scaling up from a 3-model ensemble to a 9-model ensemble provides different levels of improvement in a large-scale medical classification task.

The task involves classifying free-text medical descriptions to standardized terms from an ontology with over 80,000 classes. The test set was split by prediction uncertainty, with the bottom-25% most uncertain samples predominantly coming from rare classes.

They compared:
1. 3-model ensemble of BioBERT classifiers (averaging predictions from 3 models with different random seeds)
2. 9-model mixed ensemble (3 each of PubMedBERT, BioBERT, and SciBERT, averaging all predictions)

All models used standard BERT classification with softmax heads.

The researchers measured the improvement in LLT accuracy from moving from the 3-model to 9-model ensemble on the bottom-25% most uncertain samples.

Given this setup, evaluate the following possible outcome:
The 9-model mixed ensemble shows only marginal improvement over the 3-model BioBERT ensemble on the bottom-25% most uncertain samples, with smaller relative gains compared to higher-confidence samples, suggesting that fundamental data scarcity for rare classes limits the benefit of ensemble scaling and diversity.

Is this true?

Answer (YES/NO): NO